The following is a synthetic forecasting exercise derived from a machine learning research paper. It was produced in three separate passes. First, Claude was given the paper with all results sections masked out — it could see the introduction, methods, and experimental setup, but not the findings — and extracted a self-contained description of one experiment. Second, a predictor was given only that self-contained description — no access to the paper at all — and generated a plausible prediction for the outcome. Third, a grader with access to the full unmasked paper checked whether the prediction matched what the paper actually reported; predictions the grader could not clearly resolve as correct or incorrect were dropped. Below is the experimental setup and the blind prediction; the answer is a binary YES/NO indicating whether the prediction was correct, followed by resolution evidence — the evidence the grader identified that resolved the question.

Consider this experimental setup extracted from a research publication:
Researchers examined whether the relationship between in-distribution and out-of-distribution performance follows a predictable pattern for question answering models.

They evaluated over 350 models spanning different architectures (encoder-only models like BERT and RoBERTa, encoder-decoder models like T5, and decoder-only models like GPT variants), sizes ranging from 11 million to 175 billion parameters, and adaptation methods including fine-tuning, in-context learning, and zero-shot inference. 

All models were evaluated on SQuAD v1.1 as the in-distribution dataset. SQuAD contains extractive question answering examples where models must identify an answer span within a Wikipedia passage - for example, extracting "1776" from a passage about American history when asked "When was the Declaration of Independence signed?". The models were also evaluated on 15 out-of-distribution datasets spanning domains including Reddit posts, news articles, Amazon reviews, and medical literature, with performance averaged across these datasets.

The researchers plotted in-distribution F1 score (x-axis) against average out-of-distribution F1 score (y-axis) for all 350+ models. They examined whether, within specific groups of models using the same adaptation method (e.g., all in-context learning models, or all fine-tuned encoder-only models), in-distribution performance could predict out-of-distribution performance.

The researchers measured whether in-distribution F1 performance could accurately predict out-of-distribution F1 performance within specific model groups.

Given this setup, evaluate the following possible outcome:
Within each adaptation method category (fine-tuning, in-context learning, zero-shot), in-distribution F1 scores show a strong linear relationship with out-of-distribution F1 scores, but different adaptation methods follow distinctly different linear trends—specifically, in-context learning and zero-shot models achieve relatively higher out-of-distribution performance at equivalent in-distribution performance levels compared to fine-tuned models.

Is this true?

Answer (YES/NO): YES